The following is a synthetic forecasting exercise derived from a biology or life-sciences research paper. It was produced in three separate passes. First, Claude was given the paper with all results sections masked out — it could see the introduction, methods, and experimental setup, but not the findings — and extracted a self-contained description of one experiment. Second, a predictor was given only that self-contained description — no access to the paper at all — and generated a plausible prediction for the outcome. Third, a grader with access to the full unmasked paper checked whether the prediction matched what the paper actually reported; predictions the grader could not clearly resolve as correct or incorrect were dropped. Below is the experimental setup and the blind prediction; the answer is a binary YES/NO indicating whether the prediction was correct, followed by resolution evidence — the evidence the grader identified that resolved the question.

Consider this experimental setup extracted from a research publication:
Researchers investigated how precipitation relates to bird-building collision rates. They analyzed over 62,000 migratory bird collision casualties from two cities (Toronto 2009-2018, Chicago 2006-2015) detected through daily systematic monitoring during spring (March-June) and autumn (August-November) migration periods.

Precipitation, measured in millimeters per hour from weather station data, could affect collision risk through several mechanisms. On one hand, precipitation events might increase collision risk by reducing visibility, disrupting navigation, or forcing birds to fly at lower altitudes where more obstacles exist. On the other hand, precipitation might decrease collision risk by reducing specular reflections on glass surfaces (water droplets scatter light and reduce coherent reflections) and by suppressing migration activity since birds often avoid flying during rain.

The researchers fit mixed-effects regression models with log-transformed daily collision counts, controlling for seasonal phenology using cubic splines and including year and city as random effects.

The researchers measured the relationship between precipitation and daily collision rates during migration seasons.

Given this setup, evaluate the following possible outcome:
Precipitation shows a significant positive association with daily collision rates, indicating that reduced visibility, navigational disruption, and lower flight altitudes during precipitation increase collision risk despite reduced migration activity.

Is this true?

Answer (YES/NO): NO